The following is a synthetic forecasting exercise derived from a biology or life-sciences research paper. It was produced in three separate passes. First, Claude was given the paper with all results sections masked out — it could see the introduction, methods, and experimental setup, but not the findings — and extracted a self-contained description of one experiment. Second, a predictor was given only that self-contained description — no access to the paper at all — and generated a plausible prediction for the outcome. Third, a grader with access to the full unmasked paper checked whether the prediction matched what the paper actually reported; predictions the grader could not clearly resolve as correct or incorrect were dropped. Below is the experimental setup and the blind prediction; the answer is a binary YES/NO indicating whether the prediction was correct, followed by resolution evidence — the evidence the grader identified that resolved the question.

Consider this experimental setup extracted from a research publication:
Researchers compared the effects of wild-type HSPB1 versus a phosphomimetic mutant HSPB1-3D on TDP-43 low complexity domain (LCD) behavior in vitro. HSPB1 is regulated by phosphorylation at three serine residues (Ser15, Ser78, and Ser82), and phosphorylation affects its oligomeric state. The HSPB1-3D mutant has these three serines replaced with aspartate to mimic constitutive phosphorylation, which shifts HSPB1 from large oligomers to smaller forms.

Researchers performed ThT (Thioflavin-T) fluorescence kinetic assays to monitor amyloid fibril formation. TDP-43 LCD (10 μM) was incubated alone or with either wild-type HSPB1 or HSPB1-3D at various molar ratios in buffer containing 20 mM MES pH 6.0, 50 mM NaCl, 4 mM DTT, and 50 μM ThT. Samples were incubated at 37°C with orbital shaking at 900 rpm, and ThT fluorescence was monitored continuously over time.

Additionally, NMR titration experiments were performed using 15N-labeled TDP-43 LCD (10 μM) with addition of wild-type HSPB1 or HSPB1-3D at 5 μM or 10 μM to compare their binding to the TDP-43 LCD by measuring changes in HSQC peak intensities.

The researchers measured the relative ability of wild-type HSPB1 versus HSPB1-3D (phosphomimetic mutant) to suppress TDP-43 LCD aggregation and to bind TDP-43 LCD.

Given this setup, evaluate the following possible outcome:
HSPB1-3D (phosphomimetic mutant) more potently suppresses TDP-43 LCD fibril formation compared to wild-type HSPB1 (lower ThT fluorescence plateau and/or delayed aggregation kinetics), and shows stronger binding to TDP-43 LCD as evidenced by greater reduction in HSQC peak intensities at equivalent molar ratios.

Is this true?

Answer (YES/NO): NO